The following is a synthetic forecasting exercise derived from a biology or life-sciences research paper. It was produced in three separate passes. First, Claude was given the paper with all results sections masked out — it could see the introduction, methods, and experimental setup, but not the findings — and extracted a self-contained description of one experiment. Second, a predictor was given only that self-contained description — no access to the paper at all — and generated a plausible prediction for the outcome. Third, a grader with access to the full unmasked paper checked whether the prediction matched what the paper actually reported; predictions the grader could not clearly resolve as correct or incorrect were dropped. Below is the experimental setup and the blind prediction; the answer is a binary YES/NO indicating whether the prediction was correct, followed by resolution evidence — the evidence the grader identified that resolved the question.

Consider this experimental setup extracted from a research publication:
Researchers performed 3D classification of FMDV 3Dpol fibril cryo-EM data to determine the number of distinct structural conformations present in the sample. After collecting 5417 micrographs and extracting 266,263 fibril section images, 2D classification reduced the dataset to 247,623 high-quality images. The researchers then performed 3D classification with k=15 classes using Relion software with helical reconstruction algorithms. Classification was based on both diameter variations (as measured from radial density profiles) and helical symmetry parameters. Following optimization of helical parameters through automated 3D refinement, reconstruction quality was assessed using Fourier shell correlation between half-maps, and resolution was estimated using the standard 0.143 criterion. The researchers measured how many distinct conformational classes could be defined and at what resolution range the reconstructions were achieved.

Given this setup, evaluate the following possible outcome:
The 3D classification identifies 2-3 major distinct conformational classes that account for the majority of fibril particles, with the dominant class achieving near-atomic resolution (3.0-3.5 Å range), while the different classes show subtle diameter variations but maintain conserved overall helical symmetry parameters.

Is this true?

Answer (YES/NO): NO